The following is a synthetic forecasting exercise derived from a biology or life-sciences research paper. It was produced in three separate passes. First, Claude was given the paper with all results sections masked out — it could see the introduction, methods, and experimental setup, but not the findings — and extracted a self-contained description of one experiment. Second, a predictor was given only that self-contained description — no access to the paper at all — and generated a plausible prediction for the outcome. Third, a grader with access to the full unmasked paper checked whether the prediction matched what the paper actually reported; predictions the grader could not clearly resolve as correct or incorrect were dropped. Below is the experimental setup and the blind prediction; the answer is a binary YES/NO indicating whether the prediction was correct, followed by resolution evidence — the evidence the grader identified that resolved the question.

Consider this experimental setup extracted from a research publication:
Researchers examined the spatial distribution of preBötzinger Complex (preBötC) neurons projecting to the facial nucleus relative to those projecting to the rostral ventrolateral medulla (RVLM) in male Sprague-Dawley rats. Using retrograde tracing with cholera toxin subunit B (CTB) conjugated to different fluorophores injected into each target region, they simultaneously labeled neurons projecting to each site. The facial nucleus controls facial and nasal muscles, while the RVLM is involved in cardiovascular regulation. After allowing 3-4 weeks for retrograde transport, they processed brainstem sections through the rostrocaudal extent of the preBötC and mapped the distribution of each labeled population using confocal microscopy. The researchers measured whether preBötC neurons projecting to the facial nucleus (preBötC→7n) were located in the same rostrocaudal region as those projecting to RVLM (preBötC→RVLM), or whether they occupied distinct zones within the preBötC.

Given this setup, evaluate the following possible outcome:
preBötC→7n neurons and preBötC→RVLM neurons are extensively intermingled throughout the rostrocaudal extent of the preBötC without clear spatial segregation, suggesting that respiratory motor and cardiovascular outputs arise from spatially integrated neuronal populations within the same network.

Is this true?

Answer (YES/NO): NO